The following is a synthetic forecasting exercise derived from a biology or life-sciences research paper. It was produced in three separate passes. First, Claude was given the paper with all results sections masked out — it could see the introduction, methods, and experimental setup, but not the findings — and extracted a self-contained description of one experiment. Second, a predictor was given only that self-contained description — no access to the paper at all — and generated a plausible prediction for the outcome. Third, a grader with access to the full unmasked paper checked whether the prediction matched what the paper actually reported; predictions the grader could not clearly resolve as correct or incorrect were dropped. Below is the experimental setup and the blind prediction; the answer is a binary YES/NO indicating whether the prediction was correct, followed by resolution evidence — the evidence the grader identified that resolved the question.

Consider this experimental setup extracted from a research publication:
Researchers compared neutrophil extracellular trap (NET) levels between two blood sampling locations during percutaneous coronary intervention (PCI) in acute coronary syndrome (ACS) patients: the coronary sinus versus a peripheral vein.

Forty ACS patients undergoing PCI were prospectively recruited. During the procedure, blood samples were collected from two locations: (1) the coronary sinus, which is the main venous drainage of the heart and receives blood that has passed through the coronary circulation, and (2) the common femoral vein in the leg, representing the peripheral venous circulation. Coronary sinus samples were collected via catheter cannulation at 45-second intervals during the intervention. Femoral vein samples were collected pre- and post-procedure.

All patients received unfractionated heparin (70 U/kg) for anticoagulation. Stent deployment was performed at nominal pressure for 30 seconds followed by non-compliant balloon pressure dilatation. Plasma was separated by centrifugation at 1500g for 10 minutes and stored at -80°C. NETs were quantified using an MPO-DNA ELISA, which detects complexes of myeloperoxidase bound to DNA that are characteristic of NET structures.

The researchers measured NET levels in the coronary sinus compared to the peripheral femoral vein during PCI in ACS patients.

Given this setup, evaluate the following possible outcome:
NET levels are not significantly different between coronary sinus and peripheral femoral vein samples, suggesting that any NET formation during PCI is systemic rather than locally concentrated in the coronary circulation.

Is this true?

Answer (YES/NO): NO